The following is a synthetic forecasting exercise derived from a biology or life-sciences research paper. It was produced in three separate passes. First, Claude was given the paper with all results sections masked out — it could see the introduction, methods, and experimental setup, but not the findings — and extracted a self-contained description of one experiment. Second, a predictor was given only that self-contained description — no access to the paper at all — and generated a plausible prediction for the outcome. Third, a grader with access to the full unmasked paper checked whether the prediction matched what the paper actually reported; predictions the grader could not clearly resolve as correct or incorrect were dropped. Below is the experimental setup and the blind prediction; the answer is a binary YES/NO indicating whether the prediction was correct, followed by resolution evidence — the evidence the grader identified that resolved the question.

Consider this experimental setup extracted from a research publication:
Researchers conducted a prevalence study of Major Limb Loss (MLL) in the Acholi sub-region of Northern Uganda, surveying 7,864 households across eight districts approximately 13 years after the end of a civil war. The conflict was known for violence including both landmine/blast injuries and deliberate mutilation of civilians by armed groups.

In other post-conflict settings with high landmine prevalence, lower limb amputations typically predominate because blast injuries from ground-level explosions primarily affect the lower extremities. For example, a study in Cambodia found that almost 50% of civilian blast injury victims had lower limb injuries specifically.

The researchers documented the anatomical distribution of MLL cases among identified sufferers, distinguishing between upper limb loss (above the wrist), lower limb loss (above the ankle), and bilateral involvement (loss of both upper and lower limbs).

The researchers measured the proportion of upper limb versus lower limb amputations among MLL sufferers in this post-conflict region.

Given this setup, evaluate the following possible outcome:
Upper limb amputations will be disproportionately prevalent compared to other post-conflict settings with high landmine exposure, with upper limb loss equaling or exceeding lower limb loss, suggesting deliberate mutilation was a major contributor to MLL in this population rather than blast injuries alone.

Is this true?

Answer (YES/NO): NO